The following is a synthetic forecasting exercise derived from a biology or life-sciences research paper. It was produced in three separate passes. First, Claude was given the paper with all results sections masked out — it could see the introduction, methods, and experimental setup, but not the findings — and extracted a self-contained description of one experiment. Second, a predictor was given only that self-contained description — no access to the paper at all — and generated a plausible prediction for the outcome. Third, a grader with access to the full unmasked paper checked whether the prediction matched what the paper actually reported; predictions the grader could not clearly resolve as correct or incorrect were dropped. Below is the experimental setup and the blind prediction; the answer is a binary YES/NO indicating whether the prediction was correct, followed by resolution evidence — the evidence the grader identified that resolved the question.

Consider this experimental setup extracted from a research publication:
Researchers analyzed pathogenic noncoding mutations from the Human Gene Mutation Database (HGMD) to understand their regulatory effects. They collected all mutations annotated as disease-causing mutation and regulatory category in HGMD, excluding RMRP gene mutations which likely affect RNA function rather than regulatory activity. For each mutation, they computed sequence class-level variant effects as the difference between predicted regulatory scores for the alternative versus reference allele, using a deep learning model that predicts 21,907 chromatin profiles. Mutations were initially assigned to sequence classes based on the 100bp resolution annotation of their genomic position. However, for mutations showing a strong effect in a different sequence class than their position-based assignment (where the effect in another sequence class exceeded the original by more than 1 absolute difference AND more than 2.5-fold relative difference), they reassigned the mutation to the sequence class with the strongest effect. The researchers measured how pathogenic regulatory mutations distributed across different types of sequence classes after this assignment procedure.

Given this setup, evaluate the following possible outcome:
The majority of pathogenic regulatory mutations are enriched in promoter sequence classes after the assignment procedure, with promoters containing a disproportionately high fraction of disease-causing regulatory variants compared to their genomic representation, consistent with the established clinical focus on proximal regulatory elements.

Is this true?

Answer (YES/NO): NO